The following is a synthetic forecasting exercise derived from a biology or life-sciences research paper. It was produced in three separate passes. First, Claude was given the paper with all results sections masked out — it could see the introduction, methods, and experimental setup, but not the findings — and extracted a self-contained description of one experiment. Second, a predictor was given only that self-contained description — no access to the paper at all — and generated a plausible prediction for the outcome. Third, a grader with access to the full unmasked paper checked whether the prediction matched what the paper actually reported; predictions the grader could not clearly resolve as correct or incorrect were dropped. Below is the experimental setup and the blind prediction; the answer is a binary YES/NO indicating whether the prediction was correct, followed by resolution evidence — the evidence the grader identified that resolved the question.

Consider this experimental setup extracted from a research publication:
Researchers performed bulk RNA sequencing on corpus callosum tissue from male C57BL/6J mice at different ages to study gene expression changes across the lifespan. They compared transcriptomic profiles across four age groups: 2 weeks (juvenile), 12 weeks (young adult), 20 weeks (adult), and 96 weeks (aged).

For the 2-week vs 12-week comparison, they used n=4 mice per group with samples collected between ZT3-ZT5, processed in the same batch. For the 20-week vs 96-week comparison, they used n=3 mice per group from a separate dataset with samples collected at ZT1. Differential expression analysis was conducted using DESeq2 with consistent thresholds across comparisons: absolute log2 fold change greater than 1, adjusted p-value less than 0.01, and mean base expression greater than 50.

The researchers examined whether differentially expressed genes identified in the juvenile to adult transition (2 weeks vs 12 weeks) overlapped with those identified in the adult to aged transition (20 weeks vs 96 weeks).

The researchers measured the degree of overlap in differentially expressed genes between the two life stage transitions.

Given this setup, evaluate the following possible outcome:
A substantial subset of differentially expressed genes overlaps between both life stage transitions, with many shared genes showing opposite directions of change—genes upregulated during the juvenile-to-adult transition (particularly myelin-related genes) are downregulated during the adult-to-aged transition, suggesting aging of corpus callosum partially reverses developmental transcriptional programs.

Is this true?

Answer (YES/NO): NO